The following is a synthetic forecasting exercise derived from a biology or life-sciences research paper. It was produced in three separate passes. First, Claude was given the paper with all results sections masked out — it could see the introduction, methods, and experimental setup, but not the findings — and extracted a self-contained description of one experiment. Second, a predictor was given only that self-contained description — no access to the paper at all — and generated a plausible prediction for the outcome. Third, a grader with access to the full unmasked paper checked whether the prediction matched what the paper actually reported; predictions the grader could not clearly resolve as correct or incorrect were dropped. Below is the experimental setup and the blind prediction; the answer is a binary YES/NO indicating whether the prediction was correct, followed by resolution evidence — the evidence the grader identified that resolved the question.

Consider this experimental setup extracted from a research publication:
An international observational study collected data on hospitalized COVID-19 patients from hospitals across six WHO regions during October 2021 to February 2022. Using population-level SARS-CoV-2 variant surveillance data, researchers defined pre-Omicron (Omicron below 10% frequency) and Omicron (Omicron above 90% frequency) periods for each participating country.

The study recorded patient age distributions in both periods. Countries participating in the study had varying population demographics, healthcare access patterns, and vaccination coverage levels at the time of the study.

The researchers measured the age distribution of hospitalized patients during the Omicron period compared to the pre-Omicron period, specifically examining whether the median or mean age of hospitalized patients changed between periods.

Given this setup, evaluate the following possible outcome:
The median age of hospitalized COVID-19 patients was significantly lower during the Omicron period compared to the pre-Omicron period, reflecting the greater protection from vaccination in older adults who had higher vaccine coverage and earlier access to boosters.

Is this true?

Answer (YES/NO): NO